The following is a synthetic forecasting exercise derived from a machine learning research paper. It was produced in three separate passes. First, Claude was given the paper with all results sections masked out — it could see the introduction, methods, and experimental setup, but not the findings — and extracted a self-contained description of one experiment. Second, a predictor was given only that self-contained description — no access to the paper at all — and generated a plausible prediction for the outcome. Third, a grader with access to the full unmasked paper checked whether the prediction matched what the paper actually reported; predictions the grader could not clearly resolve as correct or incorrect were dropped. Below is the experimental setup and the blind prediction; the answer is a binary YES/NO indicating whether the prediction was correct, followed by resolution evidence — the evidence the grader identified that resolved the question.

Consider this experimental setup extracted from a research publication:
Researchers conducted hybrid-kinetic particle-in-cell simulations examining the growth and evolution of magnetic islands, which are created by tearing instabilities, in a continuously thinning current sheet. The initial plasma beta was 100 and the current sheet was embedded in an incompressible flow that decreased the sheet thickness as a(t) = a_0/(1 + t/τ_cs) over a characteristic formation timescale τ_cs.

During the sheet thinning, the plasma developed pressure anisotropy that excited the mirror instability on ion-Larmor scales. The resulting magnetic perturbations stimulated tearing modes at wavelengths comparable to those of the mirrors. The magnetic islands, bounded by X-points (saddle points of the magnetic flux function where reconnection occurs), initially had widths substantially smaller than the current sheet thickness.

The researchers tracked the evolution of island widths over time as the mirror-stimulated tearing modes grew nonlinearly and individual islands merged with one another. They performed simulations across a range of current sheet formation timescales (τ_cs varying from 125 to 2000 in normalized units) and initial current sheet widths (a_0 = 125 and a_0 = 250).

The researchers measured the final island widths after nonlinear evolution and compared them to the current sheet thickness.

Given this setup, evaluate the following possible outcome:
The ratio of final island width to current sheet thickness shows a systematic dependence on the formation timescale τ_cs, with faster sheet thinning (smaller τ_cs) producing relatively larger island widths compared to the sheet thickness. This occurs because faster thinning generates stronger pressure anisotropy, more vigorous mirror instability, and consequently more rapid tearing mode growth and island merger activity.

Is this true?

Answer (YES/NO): NO